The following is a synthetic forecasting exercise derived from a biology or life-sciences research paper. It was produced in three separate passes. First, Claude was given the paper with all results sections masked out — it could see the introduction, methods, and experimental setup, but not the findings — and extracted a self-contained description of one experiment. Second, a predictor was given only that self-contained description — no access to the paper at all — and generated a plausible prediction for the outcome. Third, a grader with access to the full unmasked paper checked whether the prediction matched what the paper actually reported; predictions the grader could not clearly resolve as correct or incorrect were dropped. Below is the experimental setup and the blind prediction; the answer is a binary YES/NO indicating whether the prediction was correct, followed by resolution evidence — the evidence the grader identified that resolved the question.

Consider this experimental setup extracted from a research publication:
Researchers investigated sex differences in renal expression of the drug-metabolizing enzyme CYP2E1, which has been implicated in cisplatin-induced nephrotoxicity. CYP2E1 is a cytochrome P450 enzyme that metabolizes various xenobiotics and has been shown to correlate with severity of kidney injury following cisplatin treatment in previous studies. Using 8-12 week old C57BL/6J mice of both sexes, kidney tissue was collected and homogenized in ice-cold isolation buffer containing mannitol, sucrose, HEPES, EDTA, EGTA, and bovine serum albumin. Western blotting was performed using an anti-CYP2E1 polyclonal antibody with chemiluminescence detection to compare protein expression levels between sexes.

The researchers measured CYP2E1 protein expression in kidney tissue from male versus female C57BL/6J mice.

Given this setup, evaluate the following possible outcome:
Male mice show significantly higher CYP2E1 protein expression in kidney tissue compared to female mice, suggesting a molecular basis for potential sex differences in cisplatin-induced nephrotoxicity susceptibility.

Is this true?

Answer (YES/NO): YES